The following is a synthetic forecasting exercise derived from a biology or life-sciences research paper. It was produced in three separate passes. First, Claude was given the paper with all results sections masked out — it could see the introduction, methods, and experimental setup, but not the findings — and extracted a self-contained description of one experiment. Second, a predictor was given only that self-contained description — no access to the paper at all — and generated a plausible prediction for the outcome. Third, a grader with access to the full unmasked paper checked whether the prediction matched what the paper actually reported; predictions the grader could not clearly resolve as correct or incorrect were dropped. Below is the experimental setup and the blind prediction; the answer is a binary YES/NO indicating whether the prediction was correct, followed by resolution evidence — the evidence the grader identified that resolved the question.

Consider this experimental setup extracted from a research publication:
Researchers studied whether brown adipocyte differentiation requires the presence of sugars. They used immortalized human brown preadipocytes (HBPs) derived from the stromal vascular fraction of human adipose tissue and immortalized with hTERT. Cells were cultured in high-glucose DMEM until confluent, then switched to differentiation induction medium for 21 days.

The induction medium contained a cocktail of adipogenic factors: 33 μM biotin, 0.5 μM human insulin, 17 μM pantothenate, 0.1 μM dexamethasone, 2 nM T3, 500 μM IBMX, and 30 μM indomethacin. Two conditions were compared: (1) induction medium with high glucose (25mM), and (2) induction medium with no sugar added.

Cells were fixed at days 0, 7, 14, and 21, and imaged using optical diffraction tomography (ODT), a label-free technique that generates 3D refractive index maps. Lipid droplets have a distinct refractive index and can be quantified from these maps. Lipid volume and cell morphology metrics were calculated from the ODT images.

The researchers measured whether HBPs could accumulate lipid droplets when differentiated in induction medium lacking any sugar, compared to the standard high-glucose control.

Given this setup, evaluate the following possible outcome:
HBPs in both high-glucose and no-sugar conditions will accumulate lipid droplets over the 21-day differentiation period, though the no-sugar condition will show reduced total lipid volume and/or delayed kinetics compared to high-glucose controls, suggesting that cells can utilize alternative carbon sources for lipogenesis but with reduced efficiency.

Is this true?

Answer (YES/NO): NO